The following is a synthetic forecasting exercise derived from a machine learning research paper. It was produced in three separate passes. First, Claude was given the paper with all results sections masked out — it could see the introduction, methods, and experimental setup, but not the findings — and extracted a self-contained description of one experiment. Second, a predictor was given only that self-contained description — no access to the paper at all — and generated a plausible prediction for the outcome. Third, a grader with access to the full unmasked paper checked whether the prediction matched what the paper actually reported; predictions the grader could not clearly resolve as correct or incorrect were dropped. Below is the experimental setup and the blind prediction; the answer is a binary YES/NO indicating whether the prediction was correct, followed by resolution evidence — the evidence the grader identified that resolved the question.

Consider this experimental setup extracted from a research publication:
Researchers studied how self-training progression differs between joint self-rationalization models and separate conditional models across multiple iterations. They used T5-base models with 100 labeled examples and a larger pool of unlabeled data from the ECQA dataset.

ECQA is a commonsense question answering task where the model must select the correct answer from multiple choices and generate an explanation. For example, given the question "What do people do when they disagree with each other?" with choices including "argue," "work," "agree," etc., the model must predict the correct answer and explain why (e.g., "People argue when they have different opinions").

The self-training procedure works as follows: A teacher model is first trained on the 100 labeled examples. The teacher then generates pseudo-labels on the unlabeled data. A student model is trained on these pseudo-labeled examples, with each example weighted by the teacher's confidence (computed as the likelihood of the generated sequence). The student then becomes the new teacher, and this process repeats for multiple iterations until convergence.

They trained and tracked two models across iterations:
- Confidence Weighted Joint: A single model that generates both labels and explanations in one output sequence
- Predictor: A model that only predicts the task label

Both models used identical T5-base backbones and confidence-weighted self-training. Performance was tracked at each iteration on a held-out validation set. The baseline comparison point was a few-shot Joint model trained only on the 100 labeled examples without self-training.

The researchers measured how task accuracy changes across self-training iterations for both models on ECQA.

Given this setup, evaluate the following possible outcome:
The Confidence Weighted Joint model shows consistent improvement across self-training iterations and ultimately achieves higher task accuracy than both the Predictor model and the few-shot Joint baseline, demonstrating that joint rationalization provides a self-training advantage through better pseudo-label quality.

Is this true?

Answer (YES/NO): NO